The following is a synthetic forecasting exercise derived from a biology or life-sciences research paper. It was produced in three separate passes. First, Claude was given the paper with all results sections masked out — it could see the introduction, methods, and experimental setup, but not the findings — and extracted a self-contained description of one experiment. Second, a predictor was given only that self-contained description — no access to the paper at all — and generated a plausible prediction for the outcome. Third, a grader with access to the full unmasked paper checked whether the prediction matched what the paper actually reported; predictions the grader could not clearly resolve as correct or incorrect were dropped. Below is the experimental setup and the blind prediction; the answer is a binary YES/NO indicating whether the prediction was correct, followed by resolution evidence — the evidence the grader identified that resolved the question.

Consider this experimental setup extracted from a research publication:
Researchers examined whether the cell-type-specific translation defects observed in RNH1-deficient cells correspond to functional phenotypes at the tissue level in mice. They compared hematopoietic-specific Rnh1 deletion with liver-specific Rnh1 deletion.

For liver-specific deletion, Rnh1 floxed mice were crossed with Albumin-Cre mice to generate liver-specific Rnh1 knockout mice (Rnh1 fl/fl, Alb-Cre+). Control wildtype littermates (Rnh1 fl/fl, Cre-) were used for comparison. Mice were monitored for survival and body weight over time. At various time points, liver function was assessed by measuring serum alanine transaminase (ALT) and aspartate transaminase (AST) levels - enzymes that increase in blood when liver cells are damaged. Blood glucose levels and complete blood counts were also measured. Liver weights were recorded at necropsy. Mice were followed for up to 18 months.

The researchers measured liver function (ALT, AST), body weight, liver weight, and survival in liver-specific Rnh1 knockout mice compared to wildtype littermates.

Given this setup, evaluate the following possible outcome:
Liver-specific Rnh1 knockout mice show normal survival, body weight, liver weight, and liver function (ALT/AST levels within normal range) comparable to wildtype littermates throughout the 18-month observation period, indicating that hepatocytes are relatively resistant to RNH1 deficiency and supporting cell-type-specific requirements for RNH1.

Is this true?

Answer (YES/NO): YES